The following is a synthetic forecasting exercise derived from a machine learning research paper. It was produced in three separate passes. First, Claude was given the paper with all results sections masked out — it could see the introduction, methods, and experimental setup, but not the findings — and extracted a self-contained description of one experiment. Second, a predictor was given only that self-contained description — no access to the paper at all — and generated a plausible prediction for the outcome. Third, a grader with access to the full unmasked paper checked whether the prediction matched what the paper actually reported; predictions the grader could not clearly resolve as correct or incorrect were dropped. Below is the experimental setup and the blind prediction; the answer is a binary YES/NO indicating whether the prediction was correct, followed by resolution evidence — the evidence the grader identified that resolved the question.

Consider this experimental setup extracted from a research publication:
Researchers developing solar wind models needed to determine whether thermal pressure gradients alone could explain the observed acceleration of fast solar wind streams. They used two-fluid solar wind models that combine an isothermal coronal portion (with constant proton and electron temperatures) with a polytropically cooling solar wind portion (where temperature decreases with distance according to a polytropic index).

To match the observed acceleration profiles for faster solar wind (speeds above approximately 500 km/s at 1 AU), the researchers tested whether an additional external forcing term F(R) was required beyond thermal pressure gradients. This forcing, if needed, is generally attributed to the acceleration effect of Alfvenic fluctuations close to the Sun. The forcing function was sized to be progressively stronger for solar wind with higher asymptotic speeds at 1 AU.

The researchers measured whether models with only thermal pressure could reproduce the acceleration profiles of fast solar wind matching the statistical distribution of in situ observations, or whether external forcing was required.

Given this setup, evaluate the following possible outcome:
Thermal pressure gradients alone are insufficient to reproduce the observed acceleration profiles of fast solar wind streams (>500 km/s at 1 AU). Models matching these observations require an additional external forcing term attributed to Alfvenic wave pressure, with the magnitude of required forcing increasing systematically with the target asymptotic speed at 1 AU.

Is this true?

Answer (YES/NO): YES